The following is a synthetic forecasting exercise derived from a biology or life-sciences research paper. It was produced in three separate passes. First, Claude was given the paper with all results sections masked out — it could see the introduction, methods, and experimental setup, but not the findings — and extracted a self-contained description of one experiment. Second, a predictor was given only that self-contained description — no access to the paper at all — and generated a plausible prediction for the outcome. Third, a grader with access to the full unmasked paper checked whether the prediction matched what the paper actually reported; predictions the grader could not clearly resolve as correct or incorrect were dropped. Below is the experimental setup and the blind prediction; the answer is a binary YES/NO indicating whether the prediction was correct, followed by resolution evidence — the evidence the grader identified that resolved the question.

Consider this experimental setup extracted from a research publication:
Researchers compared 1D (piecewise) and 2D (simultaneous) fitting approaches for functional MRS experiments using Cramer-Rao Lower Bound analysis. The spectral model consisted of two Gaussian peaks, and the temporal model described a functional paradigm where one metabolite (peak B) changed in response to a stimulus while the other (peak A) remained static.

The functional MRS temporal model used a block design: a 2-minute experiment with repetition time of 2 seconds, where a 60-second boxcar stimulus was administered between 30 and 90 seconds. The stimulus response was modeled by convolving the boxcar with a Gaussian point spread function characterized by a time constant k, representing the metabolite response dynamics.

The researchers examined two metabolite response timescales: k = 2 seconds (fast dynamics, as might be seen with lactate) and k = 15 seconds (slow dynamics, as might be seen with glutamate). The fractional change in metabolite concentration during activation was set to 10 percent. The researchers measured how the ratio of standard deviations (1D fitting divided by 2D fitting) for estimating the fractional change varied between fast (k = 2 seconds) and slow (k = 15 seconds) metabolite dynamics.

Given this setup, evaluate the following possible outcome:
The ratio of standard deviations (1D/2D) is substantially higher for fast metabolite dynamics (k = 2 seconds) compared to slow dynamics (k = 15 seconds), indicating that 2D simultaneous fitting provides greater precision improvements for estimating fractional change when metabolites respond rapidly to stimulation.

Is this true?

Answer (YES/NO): NO